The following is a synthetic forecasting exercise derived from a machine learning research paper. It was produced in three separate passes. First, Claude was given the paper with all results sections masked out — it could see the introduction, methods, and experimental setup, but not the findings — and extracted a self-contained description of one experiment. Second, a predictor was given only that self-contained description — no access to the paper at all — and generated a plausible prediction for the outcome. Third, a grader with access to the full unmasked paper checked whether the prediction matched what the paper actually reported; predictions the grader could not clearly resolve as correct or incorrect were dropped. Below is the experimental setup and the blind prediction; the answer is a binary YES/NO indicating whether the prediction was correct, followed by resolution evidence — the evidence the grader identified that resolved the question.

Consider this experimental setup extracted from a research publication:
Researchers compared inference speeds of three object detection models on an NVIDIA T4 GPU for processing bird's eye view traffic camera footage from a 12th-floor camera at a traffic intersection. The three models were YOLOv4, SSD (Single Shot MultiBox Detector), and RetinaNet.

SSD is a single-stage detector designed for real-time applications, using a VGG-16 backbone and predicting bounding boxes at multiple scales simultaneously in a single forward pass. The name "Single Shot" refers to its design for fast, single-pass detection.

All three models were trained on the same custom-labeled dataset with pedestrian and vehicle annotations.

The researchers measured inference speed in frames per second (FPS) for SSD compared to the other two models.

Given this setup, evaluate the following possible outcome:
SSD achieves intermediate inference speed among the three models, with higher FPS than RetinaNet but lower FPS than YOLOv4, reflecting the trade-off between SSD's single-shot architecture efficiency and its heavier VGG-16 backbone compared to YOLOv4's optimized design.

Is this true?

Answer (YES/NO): NO